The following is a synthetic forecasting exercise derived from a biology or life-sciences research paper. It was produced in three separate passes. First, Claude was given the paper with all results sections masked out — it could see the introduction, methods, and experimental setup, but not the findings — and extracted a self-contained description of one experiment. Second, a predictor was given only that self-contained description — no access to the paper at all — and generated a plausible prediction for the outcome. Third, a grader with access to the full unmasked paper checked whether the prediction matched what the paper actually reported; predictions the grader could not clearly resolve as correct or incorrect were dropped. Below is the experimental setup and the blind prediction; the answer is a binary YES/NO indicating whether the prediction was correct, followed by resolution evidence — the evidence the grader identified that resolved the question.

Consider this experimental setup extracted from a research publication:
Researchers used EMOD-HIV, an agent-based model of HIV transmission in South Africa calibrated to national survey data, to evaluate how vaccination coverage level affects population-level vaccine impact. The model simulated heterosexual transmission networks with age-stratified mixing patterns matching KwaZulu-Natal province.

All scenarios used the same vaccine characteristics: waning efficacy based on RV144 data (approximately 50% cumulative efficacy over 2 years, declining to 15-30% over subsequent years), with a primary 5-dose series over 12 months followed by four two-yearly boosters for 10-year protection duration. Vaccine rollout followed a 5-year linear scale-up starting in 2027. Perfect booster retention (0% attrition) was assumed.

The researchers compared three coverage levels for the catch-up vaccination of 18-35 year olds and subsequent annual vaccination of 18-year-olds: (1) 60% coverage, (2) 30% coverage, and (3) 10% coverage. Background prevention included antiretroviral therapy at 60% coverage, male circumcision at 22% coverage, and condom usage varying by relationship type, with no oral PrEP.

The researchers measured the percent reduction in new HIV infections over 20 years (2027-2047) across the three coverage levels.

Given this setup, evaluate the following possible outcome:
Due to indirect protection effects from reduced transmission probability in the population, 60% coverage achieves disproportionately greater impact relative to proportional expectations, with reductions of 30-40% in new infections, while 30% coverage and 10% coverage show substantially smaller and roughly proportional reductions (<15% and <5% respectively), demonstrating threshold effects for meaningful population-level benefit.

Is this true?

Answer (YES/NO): NO